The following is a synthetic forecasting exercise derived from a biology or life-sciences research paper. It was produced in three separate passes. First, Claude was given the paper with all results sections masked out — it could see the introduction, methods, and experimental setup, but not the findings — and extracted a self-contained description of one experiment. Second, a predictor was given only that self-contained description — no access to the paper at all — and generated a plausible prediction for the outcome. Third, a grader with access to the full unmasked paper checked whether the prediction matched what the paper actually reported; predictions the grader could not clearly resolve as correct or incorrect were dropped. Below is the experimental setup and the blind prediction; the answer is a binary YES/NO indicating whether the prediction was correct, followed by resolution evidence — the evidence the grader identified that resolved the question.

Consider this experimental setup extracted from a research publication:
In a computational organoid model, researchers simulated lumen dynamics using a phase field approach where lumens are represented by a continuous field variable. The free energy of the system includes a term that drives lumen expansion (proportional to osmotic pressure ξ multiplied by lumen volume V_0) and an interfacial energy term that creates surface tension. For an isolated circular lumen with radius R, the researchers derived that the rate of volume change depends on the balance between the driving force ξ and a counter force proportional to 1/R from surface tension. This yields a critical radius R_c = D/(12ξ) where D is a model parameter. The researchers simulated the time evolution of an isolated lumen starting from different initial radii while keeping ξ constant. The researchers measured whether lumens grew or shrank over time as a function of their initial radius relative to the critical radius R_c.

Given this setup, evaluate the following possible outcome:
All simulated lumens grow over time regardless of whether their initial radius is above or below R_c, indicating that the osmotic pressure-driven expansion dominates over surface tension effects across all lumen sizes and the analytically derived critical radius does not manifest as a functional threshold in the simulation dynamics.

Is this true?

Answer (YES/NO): NO